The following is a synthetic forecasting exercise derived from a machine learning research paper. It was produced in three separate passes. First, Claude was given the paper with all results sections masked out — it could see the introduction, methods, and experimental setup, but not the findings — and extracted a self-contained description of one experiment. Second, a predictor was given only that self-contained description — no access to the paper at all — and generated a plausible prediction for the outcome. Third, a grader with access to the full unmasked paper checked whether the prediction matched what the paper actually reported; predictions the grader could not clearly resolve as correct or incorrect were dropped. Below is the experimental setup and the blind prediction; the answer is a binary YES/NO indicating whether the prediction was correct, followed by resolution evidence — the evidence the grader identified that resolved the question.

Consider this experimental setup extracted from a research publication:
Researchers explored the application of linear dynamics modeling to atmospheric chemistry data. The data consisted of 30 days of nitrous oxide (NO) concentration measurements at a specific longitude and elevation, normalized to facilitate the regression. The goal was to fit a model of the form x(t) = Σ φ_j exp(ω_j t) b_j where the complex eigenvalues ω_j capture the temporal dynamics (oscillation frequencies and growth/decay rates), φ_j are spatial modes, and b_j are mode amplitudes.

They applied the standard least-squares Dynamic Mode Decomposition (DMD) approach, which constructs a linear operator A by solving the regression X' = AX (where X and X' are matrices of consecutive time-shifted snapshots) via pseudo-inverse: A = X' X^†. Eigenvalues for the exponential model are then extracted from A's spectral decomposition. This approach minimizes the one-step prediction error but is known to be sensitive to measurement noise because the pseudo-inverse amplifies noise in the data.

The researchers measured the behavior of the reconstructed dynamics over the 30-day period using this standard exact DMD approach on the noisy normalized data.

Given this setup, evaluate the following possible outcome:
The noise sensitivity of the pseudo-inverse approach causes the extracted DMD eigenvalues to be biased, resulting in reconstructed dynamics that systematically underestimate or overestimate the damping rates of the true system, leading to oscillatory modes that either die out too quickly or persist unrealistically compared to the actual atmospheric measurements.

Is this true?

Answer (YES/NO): YES